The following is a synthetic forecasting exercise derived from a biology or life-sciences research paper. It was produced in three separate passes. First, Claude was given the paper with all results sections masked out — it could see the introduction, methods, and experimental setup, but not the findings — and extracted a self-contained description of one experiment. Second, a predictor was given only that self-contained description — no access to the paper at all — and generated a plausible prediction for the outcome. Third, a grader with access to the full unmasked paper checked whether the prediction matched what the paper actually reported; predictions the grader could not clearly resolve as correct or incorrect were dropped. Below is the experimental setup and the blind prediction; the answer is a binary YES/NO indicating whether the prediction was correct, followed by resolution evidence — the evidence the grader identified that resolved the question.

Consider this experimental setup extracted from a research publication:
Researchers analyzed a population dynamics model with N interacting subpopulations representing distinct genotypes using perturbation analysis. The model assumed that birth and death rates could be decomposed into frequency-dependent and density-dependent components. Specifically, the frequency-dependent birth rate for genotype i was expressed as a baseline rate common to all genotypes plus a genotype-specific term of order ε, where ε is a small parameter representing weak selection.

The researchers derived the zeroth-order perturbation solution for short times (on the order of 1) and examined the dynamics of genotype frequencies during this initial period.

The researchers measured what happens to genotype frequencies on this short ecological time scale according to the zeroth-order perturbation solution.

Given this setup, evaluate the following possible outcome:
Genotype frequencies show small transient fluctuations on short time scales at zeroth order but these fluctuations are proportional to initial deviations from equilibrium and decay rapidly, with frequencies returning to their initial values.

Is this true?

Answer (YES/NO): NO